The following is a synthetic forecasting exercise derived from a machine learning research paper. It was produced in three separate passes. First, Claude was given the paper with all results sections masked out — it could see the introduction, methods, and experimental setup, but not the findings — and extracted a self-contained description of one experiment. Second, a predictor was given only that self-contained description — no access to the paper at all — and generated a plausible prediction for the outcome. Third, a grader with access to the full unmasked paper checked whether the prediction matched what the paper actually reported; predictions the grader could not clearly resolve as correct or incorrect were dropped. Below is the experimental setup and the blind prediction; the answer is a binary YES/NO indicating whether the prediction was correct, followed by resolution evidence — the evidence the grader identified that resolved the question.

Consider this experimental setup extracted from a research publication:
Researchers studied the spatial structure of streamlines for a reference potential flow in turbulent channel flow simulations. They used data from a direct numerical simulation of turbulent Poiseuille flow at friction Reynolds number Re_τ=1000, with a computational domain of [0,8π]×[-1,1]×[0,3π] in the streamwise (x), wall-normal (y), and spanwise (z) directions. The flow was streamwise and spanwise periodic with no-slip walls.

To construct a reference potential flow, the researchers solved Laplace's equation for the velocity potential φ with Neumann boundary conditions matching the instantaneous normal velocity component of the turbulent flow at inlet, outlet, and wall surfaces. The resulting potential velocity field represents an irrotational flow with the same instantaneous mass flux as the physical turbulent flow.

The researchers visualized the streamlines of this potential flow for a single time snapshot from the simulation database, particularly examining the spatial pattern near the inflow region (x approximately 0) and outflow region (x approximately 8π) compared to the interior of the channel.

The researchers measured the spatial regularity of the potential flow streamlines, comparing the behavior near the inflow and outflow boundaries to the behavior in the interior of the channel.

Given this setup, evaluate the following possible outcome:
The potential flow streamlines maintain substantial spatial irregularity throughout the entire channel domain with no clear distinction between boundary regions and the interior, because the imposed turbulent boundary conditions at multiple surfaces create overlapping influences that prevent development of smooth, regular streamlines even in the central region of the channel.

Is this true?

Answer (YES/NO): NO